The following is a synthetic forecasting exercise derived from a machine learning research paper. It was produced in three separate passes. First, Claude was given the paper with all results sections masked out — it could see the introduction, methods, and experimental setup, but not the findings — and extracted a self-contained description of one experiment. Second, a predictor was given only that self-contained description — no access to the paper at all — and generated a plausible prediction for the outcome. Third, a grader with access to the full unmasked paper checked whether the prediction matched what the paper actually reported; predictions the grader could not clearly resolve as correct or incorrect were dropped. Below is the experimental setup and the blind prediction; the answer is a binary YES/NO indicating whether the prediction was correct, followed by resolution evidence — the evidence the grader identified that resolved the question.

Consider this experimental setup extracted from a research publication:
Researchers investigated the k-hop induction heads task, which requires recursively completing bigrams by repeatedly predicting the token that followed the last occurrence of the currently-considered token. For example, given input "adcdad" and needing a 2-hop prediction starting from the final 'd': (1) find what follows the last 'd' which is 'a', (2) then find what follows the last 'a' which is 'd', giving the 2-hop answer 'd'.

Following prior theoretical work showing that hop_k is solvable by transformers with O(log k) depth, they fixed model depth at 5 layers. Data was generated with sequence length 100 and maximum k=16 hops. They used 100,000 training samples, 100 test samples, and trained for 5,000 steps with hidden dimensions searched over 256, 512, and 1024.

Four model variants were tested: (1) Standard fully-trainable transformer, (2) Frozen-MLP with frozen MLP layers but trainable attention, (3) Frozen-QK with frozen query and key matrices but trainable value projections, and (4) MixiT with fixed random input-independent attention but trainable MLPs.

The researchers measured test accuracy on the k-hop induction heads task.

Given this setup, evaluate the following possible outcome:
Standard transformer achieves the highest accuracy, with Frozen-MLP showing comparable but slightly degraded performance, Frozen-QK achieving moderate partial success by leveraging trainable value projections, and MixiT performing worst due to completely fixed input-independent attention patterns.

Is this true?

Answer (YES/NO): NO